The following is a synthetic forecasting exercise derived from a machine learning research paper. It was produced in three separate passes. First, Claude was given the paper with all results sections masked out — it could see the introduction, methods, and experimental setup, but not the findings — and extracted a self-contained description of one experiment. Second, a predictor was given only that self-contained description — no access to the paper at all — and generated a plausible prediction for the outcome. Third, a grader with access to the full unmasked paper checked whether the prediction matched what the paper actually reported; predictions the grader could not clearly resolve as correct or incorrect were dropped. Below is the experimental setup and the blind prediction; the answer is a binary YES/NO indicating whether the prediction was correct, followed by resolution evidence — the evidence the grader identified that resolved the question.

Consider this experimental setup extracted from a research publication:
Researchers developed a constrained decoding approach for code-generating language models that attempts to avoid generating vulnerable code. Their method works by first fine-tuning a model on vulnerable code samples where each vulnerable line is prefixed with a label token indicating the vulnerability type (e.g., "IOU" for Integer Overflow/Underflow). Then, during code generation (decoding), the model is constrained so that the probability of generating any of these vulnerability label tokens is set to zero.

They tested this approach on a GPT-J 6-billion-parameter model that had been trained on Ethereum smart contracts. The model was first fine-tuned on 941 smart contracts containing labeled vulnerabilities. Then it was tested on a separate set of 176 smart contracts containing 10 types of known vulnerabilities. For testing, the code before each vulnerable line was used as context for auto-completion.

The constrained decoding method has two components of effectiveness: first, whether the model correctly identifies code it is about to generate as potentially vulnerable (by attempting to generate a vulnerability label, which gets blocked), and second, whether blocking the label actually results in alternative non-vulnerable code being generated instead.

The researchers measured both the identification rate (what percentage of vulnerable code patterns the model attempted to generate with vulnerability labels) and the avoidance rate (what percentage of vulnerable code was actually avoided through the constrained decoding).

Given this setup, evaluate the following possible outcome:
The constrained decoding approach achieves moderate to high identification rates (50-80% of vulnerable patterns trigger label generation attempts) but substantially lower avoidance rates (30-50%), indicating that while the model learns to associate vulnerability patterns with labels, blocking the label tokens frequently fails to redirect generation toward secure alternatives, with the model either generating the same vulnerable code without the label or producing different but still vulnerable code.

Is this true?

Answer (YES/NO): NO